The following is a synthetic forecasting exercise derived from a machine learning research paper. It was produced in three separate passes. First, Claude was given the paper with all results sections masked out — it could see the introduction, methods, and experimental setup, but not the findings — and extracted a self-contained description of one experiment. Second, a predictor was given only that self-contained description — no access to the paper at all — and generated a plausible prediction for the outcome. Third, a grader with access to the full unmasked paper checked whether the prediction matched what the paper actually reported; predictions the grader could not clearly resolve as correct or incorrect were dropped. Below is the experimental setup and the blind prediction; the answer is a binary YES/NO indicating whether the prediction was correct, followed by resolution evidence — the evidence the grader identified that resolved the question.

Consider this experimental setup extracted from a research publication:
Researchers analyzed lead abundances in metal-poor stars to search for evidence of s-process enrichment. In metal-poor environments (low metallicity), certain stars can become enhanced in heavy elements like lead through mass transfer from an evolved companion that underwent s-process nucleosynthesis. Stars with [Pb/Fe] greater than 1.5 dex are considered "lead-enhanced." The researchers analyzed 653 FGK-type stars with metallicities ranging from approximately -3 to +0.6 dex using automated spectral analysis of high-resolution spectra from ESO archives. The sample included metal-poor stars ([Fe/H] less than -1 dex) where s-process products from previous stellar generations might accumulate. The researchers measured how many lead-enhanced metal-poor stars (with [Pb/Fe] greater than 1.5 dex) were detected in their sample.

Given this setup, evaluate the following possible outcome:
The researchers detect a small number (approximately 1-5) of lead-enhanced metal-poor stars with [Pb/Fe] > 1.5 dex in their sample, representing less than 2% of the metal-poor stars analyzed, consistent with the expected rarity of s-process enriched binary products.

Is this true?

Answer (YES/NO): NO